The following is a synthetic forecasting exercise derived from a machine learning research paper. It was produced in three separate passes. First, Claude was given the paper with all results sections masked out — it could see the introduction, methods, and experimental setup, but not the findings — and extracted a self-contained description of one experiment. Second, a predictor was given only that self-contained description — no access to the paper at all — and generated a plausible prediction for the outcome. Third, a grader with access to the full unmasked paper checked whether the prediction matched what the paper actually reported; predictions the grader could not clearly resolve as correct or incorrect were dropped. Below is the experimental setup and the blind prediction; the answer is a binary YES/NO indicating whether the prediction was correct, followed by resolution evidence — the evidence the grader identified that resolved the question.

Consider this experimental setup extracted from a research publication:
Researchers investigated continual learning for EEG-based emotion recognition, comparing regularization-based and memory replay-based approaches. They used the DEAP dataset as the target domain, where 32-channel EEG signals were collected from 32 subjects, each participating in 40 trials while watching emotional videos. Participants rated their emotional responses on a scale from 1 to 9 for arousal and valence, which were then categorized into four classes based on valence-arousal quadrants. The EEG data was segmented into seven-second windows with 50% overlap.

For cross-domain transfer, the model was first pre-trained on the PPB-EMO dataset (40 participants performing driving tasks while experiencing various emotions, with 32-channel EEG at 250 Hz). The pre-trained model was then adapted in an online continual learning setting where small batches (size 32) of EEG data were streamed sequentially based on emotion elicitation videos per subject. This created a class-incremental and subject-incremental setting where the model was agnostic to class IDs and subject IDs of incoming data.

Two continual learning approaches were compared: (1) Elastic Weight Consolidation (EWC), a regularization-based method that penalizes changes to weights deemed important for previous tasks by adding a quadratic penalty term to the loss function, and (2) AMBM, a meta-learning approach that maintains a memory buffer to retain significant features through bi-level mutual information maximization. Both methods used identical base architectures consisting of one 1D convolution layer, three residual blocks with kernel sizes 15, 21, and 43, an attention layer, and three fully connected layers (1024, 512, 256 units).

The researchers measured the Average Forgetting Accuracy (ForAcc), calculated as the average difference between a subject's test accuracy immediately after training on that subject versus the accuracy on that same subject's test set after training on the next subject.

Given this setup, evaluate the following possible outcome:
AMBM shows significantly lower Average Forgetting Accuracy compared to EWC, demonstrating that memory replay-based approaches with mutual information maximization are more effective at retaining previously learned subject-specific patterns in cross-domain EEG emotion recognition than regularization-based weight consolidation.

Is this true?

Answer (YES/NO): YES